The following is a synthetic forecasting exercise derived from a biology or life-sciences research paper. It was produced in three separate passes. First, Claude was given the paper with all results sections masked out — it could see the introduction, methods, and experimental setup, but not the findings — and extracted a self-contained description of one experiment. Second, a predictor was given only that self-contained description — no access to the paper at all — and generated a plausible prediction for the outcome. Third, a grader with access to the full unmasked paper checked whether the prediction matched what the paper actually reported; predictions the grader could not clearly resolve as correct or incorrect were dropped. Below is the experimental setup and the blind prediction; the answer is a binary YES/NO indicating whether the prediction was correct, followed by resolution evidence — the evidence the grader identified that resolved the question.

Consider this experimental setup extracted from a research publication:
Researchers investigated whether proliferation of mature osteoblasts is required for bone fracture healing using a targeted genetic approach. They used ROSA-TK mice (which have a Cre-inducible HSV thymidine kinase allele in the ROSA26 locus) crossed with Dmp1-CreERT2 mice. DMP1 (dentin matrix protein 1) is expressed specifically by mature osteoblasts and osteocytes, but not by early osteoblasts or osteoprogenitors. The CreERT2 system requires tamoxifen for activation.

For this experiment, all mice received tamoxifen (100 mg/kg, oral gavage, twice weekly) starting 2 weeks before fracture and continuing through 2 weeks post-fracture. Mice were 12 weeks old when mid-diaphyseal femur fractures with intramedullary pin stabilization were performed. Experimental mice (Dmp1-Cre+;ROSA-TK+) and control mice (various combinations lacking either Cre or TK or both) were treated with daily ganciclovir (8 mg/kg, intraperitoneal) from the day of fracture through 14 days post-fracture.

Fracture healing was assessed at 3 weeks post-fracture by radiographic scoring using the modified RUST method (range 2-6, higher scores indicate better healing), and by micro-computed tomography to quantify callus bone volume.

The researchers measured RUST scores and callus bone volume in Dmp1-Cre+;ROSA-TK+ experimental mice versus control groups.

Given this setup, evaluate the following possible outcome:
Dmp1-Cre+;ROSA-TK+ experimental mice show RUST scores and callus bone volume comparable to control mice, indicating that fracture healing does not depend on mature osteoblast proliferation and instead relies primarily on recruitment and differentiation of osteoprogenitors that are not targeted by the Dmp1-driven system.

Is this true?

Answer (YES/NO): NO